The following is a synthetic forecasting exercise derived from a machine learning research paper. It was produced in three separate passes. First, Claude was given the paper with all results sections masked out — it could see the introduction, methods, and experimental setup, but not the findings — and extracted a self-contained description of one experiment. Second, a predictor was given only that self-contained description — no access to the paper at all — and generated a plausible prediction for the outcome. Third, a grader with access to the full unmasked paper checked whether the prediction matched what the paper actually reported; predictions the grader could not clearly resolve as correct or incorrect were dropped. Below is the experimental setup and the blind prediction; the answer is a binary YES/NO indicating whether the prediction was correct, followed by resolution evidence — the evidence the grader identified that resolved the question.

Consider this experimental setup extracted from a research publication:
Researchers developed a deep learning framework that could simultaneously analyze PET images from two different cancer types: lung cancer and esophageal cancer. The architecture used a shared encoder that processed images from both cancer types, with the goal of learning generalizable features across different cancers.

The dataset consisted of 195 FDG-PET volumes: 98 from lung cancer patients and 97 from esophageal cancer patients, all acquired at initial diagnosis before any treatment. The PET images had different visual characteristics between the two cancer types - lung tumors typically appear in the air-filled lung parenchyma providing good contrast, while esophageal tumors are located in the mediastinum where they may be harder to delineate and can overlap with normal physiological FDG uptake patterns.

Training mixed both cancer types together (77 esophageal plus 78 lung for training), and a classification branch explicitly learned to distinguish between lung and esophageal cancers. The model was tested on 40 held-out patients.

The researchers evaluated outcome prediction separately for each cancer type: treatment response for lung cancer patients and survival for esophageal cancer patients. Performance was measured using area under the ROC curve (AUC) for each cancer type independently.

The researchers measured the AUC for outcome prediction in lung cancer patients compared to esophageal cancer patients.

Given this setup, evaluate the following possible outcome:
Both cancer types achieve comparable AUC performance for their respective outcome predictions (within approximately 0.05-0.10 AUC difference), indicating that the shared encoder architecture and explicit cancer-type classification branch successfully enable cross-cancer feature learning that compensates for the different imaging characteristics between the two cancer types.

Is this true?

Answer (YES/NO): YES